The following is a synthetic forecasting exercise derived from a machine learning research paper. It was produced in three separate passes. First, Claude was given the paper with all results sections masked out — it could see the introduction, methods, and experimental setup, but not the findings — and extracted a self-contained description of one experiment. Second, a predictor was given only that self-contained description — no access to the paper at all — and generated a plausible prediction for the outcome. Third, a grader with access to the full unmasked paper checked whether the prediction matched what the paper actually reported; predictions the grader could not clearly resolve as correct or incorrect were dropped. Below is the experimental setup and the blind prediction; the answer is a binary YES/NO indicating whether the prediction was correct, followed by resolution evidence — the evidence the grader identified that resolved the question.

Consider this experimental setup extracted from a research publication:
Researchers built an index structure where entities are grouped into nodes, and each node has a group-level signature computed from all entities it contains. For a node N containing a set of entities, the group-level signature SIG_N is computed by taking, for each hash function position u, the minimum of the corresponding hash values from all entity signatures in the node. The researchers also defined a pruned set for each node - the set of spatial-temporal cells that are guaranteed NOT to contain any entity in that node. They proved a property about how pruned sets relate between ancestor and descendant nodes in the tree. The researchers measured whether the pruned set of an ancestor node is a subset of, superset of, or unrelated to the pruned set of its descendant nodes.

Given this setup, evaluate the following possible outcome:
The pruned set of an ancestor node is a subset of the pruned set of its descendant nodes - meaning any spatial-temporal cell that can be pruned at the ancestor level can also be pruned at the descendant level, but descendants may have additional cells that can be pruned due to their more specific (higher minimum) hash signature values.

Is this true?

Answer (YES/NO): YES